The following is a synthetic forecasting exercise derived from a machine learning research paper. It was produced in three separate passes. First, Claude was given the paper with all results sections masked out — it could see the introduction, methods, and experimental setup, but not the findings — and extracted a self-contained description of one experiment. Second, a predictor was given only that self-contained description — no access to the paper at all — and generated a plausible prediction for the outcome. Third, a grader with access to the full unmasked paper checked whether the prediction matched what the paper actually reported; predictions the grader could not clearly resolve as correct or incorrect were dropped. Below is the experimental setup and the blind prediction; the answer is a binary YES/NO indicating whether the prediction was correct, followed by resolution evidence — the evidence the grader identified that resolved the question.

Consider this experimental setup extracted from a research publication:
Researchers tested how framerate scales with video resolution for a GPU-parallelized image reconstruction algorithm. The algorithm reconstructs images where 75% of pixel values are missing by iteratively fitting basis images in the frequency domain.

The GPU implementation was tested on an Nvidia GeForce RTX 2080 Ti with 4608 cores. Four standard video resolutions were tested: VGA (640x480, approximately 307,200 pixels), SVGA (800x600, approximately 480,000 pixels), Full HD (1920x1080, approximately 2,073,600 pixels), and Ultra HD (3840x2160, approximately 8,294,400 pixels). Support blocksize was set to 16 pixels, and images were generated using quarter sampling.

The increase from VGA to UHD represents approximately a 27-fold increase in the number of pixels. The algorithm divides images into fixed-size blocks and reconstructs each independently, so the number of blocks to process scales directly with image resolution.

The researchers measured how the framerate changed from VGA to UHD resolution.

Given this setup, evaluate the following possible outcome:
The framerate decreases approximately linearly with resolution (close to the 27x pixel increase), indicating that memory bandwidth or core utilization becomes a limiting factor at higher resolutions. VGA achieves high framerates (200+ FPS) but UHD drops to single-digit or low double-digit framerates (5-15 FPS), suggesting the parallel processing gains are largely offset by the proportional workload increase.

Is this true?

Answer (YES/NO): NO